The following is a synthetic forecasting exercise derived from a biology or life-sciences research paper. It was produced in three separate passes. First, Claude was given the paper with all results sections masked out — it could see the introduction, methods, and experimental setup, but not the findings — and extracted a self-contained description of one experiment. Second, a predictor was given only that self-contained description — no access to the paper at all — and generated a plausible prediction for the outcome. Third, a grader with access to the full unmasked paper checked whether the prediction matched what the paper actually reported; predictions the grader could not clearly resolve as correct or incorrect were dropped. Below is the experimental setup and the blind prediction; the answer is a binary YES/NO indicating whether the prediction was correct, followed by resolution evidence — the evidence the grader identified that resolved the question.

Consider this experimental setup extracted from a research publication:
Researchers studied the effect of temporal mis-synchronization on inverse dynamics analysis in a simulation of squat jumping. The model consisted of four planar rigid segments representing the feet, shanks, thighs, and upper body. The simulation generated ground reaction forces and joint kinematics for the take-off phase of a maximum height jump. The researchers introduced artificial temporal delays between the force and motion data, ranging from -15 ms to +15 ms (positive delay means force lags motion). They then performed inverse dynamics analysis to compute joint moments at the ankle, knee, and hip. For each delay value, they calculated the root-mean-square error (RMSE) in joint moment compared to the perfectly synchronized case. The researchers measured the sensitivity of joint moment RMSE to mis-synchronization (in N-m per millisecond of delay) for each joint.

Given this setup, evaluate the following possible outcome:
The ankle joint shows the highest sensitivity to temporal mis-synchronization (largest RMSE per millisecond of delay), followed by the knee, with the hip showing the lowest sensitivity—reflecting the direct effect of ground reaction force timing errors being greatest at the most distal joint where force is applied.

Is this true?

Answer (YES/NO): NO